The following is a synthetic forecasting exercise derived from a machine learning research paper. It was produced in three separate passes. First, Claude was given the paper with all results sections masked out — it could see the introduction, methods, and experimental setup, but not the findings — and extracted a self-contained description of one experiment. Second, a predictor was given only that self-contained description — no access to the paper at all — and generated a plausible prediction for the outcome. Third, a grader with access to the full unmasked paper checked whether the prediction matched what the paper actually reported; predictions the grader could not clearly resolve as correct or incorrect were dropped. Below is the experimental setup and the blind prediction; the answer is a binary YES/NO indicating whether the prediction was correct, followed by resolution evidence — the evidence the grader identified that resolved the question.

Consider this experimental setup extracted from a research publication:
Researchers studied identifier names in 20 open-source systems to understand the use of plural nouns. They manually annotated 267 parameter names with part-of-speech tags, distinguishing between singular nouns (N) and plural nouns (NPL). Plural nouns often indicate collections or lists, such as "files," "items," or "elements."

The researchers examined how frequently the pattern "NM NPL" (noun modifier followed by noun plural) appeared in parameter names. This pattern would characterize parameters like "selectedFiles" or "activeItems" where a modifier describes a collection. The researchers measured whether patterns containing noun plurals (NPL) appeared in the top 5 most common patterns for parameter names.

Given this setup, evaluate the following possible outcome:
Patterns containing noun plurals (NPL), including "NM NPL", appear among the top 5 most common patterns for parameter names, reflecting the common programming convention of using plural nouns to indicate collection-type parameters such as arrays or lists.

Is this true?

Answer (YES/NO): YES